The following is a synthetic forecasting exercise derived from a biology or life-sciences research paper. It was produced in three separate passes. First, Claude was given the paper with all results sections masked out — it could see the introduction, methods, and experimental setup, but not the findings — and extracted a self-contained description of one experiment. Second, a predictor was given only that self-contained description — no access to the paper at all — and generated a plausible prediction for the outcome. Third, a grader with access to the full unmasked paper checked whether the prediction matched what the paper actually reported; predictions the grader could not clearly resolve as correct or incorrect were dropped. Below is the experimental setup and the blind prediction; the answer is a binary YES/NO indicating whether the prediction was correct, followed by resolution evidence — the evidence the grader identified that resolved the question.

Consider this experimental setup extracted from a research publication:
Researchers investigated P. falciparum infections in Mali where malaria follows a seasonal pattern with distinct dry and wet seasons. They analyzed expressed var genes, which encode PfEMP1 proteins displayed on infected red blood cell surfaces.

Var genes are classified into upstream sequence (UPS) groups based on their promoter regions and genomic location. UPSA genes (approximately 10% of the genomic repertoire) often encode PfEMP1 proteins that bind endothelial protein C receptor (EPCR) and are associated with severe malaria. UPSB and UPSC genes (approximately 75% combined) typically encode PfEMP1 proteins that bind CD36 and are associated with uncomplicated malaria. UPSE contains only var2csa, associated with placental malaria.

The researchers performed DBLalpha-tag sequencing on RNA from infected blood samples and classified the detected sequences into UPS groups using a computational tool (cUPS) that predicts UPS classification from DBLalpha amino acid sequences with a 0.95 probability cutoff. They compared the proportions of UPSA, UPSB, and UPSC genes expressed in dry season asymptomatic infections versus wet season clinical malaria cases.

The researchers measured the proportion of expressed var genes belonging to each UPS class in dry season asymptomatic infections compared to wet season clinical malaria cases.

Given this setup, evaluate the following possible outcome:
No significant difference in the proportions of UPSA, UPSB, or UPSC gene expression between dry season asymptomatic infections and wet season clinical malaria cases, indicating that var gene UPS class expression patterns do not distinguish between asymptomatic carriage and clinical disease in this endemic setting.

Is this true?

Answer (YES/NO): YES